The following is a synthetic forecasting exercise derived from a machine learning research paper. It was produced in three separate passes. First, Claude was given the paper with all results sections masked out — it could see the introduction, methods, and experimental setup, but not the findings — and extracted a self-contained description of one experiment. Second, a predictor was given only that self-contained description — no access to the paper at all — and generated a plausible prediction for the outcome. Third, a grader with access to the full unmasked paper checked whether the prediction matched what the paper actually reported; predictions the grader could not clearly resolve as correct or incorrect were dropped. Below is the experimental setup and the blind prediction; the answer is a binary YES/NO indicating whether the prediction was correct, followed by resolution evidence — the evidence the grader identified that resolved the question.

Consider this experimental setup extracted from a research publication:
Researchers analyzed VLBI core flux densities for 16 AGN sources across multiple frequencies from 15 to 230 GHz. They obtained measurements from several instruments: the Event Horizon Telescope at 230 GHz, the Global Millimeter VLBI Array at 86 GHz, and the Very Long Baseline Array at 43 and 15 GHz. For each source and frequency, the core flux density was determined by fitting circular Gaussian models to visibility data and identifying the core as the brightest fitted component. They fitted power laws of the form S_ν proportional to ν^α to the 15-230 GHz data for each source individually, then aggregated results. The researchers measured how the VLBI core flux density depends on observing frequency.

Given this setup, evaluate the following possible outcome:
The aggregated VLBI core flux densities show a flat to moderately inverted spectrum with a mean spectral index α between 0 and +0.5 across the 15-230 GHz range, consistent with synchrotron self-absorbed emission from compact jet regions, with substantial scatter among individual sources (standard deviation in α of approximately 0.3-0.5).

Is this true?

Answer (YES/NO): NO